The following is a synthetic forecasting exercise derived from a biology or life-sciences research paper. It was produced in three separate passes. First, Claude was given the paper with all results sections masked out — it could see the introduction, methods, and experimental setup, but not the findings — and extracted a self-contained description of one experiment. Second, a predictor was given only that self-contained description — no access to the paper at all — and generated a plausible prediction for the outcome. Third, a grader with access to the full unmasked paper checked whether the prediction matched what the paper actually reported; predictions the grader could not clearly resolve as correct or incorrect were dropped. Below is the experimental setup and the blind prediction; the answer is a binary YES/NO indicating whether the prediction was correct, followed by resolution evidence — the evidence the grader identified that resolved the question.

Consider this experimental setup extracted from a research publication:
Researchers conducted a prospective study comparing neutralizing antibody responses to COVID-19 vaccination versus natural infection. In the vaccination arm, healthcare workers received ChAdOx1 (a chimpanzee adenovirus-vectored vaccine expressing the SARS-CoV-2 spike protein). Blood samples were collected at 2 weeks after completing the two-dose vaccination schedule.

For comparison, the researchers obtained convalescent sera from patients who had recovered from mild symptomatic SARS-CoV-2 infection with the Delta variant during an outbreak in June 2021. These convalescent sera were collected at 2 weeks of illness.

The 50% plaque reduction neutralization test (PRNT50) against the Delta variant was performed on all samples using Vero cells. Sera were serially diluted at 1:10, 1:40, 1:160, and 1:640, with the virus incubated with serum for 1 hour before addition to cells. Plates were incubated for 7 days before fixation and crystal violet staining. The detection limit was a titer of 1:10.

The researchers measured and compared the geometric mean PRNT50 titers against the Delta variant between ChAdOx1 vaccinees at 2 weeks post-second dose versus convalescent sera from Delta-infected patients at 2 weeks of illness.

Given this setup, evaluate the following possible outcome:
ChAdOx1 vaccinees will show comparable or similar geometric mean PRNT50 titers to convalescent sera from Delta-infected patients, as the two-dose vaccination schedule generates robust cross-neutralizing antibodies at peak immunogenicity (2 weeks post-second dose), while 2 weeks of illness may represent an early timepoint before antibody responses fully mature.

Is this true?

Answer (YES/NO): NO